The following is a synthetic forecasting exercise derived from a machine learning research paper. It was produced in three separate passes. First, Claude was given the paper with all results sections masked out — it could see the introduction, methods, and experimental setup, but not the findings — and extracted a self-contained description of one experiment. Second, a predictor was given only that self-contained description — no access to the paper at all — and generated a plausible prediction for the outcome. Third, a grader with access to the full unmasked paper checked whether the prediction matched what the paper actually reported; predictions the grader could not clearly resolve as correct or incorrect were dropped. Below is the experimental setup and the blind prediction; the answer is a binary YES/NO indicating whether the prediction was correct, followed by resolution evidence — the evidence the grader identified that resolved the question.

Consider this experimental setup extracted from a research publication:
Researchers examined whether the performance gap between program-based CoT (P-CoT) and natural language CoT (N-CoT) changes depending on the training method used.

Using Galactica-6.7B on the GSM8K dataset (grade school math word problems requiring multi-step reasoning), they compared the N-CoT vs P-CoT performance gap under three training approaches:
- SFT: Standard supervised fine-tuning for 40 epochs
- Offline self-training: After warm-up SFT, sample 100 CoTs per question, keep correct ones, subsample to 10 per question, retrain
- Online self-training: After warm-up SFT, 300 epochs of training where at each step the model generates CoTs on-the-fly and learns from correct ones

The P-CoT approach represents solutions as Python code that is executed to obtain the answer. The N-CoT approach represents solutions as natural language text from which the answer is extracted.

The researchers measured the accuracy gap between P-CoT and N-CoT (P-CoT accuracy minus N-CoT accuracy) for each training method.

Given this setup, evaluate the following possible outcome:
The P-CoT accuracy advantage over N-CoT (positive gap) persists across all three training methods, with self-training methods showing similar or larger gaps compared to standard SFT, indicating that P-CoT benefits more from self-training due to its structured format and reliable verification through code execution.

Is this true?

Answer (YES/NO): NO